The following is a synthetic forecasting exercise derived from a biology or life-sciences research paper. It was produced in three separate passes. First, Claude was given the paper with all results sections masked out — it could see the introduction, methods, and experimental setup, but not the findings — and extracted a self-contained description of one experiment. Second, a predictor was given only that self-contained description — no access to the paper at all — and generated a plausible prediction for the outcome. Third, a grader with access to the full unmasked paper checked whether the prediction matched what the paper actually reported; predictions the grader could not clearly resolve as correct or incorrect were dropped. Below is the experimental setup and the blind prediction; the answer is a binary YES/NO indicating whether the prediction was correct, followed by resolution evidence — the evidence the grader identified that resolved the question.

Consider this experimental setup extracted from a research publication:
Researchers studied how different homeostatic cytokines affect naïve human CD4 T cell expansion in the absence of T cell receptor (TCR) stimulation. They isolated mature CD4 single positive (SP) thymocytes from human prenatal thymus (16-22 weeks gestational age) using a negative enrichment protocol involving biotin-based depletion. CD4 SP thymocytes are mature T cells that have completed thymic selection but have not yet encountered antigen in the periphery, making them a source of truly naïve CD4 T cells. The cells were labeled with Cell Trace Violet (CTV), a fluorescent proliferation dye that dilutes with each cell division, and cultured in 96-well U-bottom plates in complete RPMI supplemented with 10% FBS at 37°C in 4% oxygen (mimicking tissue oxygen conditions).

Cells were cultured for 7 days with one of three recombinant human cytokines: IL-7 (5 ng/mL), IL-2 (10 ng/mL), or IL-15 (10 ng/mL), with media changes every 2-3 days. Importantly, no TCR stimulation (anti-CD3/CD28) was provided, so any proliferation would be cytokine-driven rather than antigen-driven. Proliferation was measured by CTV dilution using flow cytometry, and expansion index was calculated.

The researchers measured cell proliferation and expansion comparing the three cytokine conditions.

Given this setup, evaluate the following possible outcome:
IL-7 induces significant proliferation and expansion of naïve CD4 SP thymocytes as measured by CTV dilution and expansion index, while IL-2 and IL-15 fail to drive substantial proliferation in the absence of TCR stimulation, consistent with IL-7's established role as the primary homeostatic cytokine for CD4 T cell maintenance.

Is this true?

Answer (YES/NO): YES